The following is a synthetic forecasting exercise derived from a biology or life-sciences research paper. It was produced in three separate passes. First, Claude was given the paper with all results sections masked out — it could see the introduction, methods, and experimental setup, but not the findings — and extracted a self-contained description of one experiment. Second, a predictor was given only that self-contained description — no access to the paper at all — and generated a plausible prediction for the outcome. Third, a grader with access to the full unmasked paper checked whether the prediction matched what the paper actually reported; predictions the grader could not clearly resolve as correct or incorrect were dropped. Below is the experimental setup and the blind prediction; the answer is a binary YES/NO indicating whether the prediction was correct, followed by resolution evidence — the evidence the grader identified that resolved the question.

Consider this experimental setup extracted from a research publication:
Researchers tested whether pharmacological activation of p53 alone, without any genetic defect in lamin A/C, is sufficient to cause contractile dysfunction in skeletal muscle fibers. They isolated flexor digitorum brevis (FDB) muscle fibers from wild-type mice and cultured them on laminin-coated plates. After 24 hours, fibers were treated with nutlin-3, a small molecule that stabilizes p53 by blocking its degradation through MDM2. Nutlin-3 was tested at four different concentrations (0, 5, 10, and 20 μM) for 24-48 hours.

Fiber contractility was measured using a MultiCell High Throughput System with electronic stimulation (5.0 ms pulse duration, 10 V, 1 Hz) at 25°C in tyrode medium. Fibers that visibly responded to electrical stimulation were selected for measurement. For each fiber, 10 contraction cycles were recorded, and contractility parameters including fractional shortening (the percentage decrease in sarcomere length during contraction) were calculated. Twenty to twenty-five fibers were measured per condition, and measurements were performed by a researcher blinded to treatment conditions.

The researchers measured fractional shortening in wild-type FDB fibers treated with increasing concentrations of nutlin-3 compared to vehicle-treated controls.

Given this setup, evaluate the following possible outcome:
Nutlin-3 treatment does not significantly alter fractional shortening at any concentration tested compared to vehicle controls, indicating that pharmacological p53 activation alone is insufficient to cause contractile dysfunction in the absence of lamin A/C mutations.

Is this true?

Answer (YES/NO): NO